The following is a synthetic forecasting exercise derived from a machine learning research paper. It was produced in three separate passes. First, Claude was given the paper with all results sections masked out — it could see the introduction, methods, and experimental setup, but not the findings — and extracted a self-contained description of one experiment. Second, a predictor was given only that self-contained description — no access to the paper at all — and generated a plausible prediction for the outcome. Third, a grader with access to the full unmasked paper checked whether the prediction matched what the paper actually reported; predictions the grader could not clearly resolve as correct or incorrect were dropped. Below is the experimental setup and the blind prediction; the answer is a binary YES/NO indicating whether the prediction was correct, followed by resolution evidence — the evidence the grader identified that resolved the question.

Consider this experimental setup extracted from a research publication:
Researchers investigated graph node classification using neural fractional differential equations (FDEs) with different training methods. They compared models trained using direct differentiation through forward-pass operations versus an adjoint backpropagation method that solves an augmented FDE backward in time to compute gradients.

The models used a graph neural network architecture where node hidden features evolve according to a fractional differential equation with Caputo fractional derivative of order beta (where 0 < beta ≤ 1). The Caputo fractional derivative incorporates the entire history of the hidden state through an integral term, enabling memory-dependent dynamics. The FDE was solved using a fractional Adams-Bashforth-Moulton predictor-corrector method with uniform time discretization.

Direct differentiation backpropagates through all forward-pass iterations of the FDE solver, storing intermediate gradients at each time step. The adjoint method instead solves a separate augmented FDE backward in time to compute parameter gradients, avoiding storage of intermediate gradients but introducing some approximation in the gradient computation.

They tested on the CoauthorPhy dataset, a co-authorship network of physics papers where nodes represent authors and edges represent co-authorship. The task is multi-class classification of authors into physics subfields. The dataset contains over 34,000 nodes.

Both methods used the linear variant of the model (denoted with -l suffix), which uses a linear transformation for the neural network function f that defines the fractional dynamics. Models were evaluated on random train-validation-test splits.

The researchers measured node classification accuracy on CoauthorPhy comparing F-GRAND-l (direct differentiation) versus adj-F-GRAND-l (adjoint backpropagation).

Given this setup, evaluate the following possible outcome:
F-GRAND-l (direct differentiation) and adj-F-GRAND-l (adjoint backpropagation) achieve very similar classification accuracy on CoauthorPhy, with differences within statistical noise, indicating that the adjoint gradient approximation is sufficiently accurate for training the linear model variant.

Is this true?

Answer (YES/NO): YES